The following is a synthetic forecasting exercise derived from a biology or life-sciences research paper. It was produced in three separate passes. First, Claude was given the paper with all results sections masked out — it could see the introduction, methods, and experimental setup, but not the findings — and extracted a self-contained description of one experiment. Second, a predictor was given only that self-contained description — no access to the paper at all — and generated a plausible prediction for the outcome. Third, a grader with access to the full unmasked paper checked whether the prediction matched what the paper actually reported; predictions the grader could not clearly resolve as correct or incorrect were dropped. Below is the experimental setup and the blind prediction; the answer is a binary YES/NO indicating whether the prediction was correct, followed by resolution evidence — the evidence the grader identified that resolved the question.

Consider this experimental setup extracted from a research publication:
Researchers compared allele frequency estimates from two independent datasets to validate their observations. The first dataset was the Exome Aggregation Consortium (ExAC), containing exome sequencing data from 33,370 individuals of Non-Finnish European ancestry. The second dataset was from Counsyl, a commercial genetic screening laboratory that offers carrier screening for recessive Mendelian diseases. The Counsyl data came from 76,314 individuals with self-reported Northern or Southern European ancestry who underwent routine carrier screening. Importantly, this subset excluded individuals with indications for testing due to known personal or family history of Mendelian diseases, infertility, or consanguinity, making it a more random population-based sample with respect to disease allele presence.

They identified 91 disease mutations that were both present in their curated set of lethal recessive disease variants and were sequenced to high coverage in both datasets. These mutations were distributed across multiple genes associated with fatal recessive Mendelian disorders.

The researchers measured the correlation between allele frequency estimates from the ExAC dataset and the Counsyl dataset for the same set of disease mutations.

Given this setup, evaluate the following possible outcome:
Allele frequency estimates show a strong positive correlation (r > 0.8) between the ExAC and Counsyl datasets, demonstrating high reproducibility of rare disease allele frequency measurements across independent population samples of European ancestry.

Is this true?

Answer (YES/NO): NO